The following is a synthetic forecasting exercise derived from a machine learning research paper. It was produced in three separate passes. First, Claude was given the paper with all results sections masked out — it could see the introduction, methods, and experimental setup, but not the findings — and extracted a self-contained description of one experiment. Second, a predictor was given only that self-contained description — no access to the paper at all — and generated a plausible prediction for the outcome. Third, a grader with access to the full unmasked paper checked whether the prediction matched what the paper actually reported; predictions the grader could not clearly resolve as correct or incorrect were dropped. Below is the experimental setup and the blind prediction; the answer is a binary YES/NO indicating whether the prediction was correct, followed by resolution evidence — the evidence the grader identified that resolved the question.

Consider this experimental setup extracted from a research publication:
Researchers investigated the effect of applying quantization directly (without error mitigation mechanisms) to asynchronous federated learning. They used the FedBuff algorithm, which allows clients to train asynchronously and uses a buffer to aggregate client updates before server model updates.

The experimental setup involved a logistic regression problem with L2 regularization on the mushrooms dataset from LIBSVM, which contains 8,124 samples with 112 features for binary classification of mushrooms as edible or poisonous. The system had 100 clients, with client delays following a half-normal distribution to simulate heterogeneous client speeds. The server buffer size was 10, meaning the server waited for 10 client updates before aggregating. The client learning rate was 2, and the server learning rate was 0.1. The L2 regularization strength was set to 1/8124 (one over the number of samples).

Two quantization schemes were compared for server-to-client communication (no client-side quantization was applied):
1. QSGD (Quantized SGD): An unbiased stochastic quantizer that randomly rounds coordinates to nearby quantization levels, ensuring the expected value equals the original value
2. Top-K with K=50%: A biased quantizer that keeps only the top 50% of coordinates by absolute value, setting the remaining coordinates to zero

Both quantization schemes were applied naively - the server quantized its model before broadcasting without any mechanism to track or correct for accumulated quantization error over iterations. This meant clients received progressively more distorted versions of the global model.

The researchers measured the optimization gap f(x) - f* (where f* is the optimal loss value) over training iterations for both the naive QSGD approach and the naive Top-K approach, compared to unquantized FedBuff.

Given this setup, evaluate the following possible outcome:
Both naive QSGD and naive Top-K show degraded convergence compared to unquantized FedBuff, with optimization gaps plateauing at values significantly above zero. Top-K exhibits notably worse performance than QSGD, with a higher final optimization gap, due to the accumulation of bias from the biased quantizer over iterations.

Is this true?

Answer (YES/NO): NO